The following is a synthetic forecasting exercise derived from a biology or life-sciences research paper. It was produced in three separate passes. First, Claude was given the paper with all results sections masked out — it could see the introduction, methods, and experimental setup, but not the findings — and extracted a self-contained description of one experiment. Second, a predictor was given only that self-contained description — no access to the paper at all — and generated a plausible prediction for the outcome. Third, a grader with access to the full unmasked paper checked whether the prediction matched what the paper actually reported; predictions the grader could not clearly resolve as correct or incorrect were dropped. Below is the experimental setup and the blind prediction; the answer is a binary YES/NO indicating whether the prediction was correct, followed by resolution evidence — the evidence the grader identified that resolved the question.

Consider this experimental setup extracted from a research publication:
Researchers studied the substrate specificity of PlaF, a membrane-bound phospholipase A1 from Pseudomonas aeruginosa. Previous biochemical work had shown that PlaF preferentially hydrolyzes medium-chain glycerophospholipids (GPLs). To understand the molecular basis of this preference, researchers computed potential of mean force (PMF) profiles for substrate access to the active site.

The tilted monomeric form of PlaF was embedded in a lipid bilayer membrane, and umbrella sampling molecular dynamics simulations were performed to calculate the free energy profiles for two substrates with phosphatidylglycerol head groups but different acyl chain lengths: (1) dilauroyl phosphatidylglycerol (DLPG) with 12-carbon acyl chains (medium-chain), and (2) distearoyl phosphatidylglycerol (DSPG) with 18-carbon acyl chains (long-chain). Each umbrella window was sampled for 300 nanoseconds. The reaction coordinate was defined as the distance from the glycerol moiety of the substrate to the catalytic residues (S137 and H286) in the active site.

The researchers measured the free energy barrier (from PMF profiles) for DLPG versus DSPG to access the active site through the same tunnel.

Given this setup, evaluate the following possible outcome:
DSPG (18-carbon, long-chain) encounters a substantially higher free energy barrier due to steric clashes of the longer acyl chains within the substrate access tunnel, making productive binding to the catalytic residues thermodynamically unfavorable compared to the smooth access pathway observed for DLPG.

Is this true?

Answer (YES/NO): NO